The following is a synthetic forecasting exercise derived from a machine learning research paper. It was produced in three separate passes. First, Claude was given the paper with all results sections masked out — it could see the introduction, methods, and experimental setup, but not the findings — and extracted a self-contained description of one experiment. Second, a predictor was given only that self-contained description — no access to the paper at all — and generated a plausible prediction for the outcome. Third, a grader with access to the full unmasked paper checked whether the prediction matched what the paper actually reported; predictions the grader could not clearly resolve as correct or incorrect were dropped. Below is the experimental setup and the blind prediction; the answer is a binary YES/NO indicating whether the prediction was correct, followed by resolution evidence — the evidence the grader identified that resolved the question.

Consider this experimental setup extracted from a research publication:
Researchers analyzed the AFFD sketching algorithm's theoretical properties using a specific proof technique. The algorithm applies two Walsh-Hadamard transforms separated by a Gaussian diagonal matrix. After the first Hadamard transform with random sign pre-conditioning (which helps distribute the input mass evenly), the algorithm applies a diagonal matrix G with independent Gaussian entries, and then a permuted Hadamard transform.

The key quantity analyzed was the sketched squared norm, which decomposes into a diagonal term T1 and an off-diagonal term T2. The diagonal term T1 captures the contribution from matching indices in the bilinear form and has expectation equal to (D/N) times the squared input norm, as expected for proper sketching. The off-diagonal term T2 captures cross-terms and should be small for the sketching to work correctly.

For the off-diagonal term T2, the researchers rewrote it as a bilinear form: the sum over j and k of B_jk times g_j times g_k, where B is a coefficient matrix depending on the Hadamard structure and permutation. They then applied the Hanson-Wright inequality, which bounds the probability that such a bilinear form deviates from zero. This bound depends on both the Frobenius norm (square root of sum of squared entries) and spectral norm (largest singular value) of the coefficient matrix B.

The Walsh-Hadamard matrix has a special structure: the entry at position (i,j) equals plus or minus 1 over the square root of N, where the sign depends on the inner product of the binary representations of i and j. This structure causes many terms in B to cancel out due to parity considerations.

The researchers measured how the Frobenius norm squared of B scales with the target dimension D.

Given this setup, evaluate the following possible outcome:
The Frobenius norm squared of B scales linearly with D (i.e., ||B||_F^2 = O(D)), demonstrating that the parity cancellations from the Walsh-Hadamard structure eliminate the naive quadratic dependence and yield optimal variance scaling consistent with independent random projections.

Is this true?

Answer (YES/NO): NO